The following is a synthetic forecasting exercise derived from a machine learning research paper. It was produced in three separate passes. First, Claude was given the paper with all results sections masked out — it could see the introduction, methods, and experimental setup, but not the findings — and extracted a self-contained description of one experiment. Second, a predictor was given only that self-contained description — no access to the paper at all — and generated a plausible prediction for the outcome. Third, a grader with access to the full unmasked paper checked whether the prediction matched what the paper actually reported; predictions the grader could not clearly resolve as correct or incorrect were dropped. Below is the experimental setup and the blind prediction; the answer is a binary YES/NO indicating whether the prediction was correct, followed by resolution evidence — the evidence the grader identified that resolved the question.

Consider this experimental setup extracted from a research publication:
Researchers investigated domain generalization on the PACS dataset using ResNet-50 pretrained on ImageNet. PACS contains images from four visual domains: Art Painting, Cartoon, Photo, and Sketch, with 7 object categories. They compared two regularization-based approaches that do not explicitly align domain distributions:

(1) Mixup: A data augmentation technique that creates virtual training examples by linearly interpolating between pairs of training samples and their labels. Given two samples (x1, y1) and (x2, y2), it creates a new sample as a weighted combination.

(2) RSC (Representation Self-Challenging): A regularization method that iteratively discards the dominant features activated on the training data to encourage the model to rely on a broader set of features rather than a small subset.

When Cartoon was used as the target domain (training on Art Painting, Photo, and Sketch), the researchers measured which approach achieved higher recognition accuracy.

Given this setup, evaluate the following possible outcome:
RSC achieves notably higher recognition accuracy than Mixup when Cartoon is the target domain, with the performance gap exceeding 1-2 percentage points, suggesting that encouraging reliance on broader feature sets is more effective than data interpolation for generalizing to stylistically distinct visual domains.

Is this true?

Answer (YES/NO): NO